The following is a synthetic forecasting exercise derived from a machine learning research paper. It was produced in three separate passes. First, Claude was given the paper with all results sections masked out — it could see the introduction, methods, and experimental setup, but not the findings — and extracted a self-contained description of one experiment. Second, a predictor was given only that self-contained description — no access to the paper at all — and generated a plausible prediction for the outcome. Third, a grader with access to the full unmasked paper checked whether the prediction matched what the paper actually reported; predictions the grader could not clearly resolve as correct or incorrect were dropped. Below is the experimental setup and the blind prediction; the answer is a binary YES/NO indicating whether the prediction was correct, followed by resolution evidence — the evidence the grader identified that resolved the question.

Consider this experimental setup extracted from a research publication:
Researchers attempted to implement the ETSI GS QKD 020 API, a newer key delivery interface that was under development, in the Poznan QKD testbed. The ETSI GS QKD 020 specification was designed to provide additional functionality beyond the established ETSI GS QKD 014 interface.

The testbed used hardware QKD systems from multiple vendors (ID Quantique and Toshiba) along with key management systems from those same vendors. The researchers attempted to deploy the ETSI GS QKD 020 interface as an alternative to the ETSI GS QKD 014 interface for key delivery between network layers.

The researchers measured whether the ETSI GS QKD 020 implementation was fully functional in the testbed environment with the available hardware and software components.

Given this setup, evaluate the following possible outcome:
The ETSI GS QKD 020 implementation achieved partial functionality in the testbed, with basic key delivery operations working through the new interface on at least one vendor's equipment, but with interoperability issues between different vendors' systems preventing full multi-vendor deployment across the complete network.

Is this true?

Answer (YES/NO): NO